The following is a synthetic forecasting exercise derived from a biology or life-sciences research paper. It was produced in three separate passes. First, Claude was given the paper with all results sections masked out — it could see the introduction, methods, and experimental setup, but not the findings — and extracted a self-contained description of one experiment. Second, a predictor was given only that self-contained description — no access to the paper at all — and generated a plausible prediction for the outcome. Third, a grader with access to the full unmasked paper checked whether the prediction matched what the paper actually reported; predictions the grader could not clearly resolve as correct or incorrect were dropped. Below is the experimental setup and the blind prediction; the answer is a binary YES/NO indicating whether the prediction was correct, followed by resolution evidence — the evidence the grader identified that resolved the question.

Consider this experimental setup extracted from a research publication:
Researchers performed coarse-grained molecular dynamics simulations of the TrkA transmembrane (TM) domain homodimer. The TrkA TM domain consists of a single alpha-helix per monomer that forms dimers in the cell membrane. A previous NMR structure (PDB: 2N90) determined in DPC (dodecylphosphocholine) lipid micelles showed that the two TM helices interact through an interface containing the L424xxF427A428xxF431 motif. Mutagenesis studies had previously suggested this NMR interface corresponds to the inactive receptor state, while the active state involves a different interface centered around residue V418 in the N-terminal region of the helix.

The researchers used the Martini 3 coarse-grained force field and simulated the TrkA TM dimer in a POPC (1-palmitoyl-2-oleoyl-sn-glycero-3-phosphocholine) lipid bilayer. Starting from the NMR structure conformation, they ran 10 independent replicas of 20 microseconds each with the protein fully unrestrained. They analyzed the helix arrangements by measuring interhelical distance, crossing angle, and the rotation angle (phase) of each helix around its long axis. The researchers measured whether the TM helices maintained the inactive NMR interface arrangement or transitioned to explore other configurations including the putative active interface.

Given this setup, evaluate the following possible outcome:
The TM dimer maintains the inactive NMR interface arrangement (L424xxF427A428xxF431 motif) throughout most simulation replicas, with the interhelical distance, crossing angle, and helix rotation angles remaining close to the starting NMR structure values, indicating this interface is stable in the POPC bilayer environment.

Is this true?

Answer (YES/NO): NO